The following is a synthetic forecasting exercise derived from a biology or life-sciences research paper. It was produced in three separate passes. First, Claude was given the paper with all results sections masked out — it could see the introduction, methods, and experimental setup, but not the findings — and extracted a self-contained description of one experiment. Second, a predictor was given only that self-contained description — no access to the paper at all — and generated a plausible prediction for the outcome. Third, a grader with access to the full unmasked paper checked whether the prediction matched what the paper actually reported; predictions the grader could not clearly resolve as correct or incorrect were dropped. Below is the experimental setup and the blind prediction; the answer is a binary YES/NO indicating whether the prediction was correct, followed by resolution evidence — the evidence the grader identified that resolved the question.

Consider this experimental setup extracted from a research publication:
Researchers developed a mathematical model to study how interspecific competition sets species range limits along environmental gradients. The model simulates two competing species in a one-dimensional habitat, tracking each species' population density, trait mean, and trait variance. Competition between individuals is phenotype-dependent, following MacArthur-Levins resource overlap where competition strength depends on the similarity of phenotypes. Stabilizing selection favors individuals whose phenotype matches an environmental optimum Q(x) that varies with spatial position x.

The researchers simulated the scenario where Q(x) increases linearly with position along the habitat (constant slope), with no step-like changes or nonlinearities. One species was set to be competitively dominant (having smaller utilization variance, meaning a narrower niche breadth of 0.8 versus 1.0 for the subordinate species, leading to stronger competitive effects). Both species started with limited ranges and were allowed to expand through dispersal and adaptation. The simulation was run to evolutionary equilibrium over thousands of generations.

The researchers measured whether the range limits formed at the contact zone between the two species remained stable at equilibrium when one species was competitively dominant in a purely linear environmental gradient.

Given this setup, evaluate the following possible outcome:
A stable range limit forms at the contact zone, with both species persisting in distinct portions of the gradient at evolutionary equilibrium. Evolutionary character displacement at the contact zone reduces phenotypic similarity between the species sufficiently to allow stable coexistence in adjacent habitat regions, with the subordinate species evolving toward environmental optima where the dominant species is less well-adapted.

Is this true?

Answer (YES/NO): NO